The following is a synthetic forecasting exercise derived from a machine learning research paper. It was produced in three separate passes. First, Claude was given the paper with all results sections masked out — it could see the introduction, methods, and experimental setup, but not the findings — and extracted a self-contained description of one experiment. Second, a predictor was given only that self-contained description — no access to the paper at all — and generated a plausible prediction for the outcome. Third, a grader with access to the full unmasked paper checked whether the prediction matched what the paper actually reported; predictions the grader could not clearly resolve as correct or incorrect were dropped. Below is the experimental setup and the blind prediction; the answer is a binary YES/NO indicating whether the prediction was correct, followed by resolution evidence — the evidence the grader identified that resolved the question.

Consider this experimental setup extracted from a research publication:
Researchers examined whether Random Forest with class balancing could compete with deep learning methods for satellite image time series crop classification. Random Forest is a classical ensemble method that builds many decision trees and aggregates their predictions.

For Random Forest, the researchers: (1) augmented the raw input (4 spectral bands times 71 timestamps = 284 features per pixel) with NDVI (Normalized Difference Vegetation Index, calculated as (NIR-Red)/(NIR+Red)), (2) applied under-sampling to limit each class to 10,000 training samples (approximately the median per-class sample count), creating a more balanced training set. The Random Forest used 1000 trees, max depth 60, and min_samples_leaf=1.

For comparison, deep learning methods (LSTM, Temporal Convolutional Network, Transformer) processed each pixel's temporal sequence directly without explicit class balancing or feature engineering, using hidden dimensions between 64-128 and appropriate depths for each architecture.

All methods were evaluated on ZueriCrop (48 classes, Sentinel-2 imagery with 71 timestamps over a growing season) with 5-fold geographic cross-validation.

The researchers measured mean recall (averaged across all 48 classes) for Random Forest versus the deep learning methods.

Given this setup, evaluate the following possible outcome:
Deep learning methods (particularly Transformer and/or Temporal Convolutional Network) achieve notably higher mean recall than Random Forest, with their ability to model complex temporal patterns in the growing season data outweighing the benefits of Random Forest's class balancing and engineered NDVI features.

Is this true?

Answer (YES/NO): NO